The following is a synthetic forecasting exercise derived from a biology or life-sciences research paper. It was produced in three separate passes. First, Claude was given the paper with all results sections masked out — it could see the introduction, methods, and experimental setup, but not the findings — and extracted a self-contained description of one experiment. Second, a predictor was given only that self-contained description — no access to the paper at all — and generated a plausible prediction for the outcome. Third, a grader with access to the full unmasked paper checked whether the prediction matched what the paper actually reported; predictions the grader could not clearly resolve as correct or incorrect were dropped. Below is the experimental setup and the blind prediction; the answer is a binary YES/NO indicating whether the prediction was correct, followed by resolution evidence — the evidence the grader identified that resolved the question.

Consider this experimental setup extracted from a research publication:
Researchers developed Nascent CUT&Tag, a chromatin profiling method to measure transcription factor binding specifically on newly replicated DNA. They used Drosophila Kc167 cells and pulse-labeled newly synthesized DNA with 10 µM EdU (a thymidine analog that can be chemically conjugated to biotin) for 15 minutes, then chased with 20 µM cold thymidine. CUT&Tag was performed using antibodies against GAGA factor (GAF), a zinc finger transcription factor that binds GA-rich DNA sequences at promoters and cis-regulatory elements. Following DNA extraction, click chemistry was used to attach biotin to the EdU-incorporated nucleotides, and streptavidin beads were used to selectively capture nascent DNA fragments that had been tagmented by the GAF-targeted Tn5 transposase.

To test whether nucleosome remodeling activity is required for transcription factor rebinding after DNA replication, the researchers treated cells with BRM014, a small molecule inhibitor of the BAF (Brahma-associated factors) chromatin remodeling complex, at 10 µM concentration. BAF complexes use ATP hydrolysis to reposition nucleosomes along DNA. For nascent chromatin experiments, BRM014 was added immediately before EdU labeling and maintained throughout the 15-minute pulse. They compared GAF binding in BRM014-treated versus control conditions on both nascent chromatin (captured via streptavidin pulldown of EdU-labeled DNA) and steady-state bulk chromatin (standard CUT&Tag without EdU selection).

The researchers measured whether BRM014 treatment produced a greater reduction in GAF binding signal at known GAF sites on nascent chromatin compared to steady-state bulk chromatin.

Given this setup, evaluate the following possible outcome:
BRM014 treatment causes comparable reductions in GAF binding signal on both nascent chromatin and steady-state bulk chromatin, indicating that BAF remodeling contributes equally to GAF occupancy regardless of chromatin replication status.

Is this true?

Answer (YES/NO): NO